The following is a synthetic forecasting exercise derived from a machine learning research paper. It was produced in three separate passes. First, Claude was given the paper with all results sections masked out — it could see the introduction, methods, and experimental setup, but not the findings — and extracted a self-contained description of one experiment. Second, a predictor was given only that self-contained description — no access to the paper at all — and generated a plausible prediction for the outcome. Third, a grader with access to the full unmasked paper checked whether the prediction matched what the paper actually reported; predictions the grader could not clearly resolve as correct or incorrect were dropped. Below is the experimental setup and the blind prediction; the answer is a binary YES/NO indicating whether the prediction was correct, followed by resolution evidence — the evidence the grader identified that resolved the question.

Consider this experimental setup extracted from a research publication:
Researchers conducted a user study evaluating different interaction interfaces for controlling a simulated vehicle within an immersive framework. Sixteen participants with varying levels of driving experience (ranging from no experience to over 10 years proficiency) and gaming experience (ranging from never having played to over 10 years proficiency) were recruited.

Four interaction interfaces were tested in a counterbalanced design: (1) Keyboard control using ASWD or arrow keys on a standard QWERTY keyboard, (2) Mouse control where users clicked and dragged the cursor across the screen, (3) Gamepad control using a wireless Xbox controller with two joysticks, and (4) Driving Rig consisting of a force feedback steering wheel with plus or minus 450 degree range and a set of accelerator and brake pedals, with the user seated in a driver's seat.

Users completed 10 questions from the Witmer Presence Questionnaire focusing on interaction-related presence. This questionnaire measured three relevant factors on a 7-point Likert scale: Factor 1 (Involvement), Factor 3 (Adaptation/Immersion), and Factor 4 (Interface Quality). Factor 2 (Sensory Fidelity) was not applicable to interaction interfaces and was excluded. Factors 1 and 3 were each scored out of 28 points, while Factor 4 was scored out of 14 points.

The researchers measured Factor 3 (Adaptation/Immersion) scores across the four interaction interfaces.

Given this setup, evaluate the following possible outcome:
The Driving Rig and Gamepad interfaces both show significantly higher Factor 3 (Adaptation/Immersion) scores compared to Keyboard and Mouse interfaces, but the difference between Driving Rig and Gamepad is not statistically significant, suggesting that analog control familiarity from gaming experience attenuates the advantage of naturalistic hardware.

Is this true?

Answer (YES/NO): NO